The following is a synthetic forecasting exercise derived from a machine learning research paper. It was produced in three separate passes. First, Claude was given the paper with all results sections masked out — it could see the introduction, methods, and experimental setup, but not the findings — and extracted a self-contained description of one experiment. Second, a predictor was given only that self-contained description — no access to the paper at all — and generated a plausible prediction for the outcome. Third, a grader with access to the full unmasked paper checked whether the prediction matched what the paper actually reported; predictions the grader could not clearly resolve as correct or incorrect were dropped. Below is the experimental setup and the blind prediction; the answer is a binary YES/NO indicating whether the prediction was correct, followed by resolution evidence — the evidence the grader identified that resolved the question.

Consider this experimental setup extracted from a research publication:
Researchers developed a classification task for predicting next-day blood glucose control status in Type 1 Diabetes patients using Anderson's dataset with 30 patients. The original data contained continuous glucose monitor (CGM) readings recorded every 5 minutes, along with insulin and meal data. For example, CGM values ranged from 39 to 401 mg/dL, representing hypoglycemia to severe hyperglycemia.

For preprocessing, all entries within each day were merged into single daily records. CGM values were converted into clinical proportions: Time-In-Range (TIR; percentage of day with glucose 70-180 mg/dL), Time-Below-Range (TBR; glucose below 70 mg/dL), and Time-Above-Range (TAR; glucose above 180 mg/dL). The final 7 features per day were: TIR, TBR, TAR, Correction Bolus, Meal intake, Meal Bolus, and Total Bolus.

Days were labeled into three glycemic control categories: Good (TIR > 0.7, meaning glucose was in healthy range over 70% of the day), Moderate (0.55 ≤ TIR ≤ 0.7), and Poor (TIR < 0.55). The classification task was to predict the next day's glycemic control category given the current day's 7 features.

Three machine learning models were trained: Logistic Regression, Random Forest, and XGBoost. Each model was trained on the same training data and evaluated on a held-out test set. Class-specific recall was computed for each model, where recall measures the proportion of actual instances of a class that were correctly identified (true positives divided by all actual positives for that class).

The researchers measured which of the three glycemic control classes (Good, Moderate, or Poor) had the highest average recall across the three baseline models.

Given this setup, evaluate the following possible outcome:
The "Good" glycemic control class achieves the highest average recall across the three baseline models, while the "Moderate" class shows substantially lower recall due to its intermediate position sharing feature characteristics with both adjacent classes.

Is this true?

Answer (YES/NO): YES